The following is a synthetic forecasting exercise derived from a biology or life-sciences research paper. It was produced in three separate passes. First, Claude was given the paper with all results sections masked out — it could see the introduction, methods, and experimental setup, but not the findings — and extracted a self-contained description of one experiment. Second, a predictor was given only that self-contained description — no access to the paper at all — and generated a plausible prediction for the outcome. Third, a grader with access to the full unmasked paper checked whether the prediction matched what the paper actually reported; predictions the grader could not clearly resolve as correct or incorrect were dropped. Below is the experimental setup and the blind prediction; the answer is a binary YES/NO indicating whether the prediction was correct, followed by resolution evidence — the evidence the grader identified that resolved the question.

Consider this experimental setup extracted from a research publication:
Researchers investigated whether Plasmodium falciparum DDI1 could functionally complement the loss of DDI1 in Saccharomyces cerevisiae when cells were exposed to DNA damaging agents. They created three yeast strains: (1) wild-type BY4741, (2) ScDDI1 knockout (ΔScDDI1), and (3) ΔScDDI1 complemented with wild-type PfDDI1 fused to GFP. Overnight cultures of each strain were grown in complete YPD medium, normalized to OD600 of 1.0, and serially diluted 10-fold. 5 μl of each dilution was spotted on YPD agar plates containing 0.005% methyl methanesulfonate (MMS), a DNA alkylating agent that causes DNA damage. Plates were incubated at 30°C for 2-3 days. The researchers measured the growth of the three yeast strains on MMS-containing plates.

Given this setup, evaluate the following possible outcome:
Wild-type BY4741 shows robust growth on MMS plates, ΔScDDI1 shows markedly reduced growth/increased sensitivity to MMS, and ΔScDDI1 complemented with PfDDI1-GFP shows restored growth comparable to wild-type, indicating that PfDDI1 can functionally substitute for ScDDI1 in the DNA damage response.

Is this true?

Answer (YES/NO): NO